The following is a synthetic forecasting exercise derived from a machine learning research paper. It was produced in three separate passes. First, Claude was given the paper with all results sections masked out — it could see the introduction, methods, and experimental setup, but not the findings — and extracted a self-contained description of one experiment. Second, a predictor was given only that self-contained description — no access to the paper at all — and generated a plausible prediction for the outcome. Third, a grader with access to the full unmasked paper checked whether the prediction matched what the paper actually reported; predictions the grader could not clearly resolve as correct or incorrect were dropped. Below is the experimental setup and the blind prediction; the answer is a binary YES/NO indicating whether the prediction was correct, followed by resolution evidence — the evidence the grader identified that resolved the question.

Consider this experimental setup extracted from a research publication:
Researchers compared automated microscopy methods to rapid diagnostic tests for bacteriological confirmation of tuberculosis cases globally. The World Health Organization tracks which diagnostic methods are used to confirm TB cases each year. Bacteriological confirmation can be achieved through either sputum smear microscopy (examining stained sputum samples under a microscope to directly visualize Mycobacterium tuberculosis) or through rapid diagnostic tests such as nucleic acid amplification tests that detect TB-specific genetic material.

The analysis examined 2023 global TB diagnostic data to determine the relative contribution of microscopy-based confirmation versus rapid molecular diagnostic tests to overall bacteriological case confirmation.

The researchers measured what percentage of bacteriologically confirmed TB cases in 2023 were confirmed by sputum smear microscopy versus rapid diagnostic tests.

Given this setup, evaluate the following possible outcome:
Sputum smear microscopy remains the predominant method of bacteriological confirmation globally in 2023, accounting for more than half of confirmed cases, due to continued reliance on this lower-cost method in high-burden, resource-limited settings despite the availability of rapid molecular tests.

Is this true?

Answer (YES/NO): YES